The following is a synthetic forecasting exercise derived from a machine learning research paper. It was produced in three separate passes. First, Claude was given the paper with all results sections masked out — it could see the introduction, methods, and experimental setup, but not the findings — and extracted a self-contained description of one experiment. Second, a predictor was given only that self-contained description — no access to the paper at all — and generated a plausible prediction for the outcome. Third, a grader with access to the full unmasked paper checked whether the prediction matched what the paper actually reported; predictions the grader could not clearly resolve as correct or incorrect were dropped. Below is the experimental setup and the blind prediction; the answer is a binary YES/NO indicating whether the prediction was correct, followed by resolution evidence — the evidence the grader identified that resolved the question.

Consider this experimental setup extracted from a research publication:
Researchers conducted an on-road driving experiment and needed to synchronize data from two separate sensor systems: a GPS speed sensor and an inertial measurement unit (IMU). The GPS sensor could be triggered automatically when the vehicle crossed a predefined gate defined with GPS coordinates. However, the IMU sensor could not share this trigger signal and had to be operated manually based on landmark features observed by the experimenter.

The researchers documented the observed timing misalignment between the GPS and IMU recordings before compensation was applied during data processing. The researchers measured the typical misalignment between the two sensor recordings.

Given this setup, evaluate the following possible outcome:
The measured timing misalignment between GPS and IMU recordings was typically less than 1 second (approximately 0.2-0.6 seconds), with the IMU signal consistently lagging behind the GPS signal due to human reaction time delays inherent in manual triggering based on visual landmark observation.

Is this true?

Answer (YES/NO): NO